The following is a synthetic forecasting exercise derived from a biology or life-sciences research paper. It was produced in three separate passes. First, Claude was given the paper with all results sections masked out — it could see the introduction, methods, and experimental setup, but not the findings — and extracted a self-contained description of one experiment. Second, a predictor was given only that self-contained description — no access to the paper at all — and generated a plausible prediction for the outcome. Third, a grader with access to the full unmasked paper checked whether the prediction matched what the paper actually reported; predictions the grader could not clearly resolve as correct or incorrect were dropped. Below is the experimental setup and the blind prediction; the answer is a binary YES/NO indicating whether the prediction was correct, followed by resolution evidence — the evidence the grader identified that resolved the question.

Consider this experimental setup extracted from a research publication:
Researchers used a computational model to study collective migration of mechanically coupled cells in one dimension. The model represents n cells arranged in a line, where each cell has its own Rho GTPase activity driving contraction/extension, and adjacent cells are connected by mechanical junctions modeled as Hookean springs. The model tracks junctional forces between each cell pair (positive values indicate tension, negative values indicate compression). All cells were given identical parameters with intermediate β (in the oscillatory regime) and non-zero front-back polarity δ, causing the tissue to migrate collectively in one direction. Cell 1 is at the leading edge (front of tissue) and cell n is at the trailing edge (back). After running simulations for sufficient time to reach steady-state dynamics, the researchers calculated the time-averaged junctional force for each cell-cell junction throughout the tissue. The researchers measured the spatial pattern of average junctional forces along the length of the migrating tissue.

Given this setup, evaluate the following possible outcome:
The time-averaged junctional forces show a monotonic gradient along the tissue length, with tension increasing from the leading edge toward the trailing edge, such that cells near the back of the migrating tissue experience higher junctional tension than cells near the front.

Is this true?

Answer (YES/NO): NO